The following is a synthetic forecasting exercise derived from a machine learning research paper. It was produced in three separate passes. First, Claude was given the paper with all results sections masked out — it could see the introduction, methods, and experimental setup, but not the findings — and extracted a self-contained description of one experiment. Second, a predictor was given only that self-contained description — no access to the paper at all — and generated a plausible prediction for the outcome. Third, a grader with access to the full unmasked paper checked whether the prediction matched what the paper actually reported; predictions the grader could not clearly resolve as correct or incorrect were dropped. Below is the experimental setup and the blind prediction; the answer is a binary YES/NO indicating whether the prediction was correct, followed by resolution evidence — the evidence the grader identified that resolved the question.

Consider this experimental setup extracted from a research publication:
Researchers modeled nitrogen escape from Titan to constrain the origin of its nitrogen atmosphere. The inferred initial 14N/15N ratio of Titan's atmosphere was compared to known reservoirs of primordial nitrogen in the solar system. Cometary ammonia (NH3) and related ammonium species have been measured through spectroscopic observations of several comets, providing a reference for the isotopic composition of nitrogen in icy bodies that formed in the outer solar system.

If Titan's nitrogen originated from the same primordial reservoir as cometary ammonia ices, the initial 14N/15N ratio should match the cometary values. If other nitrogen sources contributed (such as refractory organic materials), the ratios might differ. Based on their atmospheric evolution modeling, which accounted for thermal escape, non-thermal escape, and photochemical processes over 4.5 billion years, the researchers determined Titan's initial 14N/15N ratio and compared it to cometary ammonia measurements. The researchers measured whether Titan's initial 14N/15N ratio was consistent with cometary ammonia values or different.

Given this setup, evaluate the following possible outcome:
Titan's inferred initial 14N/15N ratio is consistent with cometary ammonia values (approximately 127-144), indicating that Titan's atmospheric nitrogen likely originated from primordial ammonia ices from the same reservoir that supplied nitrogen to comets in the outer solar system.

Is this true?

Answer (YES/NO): NO